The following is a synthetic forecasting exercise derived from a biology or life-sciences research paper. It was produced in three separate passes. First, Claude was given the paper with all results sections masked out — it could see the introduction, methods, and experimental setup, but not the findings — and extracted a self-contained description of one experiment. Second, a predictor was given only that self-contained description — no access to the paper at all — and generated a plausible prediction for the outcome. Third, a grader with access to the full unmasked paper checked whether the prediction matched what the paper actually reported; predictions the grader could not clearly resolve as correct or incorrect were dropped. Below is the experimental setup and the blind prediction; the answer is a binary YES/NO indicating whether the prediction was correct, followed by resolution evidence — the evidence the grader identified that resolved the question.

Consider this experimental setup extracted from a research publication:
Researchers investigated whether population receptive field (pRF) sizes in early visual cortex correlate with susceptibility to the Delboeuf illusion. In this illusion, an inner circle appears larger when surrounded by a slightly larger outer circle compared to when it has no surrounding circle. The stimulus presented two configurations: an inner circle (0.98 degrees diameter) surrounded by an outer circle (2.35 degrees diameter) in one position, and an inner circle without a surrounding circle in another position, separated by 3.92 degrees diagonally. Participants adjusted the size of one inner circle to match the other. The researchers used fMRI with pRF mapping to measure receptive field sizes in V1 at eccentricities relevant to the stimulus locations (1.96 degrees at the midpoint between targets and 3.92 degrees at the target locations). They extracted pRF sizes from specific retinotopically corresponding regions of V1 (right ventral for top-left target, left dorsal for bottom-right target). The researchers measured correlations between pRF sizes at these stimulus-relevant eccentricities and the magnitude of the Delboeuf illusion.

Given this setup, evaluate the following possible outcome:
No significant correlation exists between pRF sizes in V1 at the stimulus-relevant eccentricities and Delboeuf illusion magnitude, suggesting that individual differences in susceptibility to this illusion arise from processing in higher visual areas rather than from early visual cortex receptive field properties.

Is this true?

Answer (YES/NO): NO